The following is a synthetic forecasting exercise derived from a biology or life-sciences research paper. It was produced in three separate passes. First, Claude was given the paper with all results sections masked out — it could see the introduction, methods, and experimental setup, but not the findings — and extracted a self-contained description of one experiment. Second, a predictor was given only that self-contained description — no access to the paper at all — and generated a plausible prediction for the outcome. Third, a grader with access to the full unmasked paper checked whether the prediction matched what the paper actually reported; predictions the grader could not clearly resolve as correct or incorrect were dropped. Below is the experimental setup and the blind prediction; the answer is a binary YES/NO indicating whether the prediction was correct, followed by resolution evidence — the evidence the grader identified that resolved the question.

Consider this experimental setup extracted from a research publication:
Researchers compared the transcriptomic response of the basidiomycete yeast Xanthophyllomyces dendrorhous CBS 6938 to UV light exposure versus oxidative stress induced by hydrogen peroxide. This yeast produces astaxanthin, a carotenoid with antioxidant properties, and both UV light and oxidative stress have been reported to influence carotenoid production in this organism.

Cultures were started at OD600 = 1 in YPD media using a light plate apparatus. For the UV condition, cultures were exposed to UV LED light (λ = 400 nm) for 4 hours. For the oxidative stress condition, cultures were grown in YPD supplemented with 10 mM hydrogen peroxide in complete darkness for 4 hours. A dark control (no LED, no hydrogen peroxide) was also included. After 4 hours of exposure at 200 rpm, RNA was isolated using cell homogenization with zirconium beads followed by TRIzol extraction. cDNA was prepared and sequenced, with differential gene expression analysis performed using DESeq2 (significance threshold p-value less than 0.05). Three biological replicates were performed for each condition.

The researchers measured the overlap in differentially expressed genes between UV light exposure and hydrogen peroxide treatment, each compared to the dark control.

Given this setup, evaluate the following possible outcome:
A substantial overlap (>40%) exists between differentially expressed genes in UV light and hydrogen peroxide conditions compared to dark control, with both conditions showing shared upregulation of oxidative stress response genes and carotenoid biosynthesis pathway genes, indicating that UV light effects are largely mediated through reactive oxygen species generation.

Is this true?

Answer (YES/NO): NO